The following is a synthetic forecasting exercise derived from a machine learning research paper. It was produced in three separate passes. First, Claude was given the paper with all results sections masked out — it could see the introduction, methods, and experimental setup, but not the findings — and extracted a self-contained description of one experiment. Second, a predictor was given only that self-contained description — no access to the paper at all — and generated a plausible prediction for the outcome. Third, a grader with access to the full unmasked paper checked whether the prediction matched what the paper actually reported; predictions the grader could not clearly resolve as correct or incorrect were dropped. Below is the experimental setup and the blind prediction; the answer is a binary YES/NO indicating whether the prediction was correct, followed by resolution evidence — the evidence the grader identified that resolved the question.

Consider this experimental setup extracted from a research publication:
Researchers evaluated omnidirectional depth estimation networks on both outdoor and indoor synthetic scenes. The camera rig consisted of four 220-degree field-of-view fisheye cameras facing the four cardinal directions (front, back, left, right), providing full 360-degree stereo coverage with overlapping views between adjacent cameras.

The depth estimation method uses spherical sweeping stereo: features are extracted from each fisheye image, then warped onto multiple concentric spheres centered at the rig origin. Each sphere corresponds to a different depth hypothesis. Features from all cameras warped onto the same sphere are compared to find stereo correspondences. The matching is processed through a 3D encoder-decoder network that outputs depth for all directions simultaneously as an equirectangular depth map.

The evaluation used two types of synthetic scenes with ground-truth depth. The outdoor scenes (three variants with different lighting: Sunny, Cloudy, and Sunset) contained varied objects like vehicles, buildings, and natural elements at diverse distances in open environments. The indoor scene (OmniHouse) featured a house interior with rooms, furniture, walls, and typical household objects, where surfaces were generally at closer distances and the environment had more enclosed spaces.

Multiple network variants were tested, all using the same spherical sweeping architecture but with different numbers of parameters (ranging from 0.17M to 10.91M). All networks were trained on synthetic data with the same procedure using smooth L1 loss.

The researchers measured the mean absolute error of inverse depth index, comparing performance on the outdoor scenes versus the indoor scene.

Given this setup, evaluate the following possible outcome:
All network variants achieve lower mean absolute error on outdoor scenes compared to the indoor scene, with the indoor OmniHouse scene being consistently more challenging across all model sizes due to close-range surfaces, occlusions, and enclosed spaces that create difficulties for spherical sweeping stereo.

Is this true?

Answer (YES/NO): YES